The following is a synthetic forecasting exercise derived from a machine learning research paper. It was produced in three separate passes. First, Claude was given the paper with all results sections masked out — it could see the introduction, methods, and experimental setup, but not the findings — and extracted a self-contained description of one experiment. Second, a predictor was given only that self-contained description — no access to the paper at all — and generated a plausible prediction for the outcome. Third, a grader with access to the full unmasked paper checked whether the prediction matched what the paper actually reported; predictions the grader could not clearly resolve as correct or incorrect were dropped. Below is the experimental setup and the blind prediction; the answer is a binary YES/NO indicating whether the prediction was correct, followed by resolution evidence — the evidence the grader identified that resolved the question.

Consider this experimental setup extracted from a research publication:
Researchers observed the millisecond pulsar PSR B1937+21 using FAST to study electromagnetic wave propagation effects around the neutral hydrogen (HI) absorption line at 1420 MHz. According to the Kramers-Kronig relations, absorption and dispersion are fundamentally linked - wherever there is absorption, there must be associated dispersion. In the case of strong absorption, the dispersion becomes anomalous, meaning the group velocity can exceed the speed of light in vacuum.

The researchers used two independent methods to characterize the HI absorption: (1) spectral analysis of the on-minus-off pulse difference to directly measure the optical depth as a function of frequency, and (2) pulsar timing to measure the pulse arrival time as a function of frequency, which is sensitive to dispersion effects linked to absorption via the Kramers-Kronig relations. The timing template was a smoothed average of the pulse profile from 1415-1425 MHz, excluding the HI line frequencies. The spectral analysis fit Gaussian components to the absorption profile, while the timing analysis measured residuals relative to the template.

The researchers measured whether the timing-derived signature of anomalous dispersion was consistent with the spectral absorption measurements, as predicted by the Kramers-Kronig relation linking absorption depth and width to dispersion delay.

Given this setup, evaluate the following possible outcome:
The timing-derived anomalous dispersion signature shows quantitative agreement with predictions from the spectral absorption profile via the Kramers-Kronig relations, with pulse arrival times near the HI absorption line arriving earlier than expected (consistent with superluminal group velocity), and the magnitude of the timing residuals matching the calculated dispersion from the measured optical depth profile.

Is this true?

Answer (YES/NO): YES